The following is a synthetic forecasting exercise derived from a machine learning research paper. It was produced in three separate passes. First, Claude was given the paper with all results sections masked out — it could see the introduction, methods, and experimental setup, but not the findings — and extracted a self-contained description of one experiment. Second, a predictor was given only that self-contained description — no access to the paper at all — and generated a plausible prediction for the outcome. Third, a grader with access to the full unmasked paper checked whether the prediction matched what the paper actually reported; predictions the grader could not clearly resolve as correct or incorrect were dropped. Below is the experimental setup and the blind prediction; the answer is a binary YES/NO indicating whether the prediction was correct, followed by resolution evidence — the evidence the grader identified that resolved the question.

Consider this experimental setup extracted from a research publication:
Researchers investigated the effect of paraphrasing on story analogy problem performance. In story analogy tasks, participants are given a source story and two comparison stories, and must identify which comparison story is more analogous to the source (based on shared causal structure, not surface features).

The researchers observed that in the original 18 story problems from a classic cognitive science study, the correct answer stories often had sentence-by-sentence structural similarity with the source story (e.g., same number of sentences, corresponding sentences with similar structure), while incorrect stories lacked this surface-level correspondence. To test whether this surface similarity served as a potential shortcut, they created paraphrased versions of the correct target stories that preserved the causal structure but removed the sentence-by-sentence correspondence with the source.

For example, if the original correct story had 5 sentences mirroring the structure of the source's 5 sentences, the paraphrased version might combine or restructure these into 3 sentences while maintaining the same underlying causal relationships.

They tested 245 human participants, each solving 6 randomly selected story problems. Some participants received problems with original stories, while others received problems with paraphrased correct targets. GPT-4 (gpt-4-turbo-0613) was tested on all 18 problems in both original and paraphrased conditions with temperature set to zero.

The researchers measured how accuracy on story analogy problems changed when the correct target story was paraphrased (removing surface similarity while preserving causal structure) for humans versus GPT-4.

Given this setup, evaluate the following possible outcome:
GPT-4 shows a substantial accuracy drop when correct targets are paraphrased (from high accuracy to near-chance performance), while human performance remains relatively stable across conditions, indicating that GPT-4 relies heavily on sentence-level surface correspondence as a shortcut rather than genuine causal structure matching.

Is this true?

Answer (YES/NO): NO